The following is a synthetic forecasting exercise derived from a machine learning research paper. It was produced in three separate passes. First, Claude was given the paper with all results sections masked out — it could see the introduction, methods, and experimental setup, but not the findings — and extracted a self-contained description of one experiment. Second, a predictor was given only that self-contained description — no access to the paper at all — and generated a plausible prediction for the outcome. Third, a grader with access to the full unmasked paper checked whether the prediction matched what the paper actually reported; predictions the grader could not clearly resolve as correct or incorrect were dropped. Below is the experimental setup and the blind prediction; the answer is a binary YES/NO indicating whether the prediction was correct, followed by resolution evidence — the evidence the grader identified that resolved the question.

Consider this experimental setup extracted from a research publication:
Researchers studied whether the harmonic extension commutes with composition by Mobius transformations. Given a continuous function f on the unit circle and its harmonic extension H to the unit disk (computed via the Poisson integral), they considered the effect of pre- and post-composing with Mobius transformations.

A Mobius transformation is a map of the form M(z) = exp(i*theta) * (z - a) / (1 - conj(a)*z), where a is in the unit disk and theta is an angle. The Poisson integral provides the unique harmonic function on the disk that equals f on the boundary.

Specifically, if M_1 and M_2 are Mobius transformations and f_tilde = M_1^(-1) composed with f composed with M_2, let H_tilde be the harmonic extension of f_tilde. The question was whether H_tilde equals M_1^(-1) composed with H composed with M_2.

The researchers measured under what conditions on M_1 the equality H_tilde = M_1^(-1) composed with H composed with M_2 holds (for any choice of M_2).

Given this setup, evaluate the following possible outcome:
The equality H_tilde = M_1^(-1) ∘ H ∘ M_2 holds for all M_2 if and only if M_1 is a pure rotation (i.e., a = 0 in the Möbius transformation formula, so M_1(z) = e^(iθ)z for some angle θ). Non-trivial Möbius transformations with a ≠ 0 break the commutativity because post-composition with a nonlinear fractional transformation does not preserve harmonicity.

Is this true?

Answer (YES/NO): YES